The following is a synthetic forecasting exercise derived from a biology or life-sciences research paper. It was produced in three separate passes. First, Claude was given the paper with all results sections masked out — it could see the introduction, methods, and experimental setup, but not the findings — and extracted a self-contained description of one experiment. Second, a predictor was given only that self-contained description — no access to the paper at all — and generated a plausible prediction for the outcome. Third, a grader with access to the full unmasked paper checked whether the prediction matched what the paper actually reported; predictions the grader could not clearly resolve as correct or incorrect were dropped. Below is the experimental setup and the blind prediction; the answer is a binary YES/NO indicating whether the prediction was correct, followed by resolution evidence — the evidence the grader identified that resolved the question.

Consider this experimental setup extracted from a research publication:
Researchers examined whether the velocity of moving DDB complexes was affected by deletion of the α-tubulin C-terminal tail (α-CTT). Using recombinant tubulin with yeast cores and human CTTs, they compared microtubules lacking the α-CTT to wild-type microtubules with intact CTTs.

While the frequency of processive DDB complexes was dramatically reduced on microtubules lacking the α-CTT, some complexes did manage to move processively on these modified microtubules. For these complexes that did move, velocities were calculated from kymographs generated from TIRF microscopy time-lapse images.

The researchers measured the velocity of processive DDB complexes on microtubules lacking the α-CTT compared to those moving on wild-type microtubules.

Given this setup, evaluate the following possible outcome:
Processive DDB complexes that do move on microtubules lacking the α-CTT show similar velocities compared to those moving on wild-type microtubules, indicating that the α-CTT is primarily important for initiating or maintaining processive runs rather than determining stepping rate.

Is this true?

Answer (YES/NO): YES